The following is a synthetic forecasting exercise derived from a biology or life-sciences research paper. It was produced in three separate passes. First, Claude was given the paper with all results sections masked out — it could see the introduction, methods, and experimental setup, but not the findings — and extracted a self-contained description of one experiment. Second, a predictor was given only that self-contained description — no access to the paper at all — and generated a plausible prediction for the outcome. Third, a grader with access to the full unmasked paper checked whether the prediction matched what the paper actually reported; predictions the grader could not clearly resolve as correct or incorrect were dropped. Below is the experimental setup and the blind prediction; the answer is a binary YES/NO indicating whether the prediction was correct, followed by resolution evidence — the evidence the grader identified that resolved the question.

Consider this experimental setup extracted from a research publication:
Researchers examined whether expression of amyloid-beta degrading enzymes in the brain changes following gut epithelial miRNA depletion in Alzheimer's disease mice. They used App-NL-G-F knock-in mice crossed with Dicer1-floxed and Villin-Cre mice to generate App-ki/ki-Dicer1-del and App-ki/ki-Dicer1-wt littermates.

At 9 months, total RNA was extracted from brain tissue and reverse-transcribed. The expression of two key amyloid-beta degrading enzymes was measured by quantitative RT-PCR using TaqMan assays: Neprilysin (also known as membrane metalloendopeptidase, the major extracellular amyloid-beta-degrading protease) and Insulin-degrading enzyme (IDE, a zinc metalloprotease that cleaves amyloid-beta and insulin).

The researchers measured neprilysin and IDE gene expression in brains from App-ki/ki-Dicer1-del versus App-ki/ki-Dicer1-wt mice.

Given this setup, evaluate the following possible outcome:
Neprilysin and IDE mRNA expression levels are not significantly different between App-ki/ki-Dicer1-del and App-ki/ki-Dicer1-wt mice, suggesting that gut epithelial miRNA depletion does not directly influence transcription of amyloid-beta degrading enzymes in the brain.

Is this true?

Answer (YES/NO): YES